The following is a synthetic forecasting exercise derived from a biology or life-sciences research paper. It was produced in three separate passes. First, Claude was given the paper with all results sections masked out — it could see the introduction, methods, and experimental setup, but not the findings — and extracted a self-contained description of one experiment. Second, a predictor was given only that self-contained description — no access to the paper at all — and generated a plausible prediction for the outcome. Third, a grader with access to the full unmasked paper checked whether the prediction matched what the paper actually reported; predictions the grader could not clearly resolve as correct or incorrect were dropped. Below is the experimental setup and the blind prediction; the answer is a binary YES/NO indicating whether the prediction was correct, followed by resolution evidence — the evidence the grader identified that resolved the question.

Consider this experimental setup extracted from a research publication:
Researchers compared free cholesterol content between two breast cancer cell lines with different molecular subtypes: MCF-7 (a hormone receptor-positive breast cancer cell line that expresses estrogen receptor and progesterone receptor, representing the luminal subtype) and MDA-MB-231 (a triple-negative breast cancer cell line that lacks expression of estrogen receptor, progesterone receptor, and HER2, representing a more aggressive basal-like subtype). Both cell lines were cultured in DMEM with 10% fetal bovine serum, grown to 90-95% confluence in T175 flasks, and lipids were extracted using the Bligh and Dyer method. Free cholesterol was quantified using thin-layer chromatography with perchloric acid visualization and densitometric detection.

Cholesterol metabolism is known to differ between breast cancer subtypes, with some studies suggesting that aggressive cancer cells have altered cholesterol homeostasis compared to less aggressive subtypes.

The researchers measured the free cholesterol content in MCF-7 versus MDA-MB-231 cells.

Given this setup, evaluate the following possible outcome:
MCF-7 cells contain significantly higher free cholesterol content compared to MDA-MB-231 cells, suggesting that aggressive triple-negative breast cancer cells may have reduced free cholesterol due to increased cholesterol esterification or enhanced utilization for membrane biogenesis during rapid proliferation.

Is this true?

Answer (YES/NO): NO